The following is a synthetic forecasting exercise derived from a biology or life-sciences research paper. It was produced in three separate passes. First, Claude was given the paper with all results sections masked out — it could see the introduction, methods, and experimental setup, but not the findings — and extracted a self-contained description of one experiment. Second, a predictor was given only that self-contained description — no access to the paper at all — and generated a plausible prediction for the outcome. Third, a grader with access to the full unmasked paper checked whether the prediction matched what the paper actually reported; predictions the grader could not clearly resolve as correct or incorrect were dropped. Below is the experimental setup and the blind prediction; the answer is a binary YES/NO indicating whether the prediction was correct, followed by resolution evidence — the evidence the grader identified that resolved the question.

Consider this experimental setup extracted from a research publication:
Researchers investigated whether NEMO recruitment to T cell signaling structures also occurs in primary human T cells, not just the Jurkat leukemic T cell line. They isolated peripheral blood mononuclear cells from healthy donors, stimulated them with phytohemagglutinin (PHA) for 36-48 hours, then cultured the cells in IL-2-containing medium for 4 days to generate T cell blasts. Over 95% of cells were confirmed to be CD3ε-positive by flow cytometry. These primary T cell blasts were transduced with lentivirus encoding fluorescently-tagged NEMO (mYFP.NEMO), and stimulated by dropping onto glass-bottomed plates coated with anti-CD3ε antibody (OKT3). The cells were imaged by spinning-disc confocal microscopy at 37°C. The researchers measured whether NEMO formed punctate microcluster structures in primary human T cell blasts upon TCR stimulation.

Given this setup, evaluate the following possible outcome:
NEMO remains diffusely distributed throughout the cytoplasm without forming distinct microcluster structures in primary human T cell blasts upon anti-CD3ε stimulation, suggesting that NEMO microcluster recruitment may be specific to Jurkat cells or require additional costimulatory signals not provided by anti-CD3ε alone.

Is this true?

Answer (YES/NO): NO